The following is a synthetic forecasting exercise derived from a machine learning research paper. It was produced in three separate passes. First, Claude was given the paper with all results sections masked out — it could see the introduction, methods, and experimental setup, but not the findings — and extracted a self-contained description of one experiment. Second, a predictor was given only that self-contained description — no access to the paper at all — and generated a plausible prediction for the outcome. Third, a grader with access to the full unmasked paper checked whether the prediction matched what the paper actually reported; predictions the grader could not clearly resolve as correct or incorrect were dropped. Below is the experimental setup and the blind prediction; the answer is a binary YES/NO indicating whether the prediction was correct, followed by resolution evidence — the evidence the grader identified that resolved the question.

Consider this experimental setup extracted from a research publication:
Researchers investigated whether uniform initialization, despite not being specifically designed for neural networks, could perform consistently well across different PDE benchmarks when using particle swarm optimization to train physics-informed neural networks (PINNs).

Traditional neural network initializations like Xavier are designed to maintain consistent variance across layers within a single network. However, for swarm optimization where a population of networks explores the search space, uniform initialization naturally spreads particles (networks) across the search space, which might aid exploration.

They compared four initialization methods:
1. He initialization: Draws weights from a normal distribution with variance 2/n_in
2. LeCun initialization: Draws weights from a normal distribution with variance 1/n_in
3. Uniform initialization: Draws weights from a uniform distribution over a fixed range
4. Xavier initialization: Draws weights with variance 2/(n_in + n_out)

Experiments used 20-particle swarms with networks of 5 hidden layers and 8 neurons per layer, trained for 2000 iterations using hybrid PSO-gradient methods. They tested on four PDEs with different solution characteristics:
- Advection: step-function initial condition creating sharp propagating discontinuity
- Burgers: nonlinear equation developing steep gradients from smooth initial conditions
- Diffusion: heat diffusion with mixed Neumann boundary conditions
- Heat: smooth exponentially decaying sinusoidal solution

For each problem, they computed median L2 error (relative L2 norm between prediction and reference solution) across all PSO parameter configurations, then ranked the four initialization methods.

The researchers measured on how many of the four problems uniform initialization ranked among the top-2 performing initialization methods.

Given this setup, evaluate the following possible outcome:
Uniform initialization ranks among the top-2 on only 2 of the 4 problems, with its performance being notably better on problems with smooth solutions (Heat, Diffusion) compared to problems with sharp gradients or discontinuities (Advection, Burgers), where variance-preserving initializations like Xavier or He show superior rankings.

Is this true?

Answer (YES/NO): NO